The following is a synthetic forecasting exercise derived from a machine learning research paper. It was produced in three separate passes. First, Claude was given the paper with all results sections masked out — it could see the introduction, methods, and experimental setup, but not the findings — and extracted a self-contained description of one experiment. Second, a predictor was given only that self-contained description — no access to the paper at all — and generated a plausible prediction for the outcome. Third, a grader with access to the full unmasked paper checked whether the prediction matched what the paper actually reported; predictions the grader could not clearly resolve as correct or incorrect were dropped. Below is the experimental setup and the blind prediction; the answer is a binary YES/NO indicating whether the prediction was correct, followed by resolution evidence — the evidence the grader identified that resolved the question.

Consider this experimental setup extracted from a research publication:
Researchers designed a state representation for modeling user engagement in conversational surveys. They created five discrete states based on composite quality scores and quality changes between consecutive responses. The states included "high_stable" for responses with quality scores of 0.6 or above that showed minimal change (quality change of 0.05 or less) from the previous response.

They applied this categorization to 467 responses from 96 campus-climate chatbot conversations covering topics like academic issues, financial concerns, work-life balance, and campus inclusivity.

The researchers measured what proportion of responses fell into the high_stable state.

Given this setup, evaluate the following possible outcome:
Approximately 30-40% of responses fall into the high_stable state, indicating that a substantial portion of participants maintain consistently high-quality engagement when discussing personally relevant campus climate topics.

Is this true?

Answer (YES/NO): NO